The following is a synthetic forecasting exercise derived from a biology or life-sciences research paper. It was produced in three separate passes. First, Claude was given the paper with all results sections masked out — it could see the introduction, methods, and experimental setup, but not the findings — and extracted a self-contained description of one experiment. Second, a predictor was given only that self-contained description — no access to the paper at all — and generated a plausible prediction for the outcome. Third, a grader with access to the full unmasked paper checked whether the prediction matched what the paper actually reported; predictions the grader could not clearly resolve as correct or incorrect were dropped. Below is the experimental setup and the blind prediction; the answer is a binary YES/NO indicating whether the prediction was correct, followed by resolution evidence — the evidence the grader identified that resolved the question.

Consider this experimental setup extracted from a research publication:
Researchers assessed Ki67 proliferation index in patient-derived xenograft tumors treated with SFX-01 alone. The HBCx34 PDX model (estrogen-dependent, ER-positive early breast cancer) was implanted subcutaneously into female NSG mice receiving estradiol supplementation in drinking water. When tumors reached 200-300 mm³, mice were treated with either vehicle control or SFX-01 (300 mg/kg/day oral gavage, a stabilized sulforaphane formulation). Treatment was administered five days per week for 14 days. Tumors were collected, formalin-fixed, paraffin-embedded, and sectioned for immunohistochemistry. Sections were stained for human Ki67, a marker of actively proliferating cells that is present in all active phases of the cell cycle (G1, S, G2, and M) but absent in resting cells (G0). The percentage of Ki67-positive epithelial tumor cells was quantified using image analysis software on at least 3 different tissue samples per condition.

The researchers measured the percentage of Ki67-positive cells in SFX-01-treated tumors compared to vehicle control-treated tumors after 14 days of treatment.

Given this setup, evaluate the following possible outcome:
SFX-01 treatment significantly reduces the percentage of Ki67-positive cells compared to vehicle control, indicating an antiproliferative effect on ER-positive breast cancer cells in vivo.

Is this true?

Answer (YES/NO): NO